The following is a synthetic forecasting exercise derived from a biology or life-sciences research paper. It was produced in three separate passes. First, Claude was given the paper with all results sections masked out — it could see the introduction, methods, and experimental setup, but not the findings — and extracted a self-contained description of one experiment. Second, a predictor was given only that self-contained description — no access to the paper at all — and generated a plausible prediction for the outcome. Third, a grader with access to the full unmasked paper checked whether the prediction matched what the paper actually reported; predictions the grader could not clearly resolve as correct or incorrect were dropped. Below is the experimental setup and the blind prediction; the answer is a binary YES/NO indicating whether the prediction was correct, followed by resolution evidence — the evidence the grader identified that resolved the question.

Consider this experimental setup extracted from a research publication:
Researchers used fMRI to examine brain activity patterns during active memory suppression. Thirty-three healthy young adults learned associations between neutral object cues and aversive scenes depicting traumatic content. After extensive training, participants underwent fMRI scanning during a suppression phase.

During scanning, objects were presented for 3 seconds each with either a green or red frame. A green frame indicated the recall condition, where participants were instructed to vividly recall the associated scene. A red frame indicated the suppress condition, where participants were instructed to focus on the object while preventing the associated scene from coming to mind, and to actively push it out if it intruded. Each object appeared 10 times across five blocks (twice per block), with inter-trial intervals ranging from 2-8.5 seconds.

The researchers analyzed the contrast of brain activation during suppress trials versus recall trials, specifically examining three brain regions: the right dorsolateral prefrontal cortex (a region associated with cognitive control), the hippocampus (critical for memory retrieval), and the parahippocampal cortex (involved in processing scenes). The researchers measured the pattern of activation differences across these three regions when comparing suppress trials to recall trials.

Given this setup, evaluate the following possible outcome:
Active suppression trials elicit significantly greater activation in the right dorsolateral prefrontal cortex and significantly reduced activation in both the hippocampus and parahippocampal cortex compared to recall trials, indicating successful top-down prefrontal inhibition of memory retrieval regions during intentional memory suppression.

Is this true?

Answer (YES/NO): YES